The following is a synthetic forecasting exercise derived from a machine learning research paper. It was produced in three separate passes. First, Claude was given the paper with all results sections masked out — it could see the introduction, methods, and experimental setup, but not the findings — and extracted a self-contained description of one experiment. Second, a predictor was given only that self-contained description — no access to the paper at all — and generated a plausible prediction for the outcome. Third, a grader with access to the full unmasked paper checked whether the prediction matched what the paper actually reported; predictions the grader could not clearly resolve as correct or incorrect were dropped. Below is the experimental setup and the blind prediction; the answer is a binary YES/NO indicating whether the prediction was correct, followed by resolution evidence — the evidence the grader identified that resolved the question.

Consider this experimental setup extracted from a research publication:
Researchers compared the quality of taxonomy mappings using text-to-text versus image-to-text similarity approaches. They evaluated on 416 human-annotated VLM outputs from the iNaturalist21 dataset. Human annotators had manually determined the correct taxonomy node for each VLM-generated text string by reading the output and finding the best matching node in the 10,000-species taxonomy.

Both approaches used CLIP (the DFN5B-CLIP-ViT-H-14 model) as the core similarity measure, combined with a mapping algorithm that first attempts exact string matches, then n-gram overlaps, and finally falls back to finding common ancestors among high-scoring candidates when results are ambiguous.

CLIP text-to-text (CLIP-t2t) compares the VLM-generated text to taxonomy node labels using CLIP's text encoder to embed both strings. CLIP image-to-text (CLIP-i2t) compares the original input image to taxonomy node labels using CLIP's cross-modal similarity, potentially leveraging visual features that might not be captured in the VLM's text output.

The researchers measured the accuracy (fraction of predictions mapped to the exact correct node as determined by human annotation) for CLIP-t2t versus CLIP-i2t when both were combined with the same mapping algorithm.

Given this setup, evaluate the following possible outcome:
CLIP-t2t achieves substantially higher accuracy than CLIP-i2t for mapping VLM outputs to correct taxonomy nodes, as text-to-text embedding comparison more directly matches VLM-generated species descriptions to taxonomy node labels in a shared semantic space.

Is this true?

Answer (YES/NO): NO